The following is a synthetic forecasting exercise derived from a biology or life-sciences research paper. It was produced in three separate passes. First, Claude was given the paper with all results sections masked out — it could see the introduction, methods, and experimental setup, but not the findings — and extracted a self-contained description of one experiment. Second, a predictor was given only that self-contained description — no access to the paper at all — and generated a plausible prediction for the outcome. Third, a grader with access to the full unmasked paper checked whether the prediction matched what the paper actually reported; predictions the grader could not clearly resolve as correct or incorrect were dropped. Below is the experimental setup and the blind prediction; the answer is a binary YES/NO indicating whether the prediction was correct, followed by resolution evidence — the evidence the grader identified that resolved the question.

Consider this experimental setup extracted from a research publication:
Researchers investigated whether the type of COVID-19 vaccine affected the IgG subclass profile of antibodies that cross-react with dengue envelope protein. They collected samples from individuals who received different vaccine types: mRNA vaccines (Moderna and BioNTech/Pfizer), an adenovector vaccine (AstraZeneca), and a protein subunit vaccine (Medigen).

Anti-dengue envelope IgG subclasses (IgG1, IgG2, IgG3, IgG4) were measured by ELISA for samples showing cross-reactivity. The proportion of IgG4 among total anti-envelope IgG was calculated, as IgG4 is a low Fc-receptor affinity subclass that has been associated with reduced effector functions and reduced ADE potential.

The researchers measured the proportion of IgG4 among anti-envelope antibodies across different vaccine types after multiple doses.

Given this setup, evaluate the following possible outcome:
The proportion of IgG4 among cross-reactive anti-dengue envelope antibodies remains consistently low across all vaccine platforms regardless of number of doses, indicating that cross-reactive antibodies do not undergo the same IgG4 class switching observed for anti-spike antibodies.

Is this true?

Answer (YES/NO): NO